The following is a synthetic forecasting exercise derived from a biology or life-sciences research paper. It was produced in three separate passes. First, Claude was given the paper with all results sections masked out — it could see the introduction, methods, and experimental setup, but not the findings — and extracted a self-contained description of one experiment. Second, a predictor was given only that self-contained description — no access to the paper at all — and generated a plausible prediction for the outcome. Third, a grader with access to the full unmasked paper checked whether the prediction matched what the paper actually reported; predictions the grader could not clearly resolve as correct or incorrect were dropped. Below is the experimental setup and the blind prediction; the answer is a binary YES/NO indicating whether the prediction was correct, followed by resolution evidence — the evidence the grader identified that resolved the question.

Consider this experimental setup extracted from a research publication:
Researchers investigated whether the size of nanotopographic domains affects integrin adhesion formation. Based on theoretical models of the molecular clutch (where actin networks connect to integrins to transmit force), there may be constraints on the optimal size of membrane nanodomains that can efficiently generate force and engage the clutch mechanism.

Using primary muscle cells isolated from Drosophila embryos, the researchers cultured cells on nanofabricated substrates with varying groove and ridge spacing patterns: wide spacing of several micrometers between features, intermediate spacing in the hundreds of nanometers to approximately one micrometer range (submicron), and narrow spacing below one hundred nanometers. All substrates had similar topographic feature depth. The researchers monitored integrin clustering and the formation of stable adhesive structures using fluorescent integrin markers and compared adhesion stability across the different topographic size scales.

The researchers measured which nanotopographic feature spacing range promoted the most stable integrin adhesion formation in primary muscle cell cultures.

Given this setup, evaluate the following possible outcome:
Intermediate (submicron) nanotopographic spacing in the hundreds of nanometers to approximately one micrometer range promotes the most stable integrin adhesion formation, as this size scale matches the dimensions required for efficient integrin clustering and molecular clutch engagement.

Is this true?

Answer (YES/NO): YES